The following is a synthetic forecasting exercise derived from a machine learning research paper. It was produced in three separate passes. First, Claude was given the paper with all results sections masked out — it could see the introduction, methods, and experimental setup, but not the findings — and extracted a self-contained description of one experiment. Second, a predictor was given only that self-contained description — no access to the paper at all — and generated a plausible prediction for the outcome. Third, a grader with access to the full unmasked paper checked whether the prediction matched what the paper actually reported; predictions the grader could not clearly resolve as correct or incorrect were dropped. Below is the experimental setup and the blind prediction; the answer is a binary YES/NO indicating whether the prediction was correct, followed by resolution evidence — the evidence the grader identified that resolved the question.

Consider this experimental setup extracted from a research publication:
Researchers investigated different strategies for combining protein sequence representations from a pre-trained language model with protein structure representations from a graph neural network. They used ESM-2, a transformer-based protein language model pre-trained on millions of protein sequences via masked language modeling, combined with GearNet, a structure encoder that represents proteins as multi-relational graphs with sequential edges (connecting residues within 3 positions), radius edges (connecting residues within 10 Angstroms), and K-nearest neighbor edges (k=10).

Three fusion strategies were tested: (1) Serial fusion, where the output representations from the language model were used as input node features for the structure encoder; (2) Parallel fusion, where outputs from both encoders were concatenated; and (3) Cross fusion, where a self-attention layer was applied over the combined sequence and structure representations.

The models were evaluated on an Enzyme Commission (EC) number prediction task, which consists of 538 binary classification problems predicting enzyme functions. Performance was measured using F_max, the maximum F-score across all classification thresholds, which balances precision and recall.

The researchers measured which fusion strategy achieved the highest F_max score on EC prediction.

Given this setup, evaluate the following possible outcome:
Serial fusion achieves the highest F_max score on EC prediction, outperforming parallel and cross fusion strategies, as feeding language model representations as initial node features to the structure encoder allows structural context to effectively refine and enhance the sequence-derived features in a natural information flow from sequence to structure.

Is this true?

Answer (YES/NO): YES